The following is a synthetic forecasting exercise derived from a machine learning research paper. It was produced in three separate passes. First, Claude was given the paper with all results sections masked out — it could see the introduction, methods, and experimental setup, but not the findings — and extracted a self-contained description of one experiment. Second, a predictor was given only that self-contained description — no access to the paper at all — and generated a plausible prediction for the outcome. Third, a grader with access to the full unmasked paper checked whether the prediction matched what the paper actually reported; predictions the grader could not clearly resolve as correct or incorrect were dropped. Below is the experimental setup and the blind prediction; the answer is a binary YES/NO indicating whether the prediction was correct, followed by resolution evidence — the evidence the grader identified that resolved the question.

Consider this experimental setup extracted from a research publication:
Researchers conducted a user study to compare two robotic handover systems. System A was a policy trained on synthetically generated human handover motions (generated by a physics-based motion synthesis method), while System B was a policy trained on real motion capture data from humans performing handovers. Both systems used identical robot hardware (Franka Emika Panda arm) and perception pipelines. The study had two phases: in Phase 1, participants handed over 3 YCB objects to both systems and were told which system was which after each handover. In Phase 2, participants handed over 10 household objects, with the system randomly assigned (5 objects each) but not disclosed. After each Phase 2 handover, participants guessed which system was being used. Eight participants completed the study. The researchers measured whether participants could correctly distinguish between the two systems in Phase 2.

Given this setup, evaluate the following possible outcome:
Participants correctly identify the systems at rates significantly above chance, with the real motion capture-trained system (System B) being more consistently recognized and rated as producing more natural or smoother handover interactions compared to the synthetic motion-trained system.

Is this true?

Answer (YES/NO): NO